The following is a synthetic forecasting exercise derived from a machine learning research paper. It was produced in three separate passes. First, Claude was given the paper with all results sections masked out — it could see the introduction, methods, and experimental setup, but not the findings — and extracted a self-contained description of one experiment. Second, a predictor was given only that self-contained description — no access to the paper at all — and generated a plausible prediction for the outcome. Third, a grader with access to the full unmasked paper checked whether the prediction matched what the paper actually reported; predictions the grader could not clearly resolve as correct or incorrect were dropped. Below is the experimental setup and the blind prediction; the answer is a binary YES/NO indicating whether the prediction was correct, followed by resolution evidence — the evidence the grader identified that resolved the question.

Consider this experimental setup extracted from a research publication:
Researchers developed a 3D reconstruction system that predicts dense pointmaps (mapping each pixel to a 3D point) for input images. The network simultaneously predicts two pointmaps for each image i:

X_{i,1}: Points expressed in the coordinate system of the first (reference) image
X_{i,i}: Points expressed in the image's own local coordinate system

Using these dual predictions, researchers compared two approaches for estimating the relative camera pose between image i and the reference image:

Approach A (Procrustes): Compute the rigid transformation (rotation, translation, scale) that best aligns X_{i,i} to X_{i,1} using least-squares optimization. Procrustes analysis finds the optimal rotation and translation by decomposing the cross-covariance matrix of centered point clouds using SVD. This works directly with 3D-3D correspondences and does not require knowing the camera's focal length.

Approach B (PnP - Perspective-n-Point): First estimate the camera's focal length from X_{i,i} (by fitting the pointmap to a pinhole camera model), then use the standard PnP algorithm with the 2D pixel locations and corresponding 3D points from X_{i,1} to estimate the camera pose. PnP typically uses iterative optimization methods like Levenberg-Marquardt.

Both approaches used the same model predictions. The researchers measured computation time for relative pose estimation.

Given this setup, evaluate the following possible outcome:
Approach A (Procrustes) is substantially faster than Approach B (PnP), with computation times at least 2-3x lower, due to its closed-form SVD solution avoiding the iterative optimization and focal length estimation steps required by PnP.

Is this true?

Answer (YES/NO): YES